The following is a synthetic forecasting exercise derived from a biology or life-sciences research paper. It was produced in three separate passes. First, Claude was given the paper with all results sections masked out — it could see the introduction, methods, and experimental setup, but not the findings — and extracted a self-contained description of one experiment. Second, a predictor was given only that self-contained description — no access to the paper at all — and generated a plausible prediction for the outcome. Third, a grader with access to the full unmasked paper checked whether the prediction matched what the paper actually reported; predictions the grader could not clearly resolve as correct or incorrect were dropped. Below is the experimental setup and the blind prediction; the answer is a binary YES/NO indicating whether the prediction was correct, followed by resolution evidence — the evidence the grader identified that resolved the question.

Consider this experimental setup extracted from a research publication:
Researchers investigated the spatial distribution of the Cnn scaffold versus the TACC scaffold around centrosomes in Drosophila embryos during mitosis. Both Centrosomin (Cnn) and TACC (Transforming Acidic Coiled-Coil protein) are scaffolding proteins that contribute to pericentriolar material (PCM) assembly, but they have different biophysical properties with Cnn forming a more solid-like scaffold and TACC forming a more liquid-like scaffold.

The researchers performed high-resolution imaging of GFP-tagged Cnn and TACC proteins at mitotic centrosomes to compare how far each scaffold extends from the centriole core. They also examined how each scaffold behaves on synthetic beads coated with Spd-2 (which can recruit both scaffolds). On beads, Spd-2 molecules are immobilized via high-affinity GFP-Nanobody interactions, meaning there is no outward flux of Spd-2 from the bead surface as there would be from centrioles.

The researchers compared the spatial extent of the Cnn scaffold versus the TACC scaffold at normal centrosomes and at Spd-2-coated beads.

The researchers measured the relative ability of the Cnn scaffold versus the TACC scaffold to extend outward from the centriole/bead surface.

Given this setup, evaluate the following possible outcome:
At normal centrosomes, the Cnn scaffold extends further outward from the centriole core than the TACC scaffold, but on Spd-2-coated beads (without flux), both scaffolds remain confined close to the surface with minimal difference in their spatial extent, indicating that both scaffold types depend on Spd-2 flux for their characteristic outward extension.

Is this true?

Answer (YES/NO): NO